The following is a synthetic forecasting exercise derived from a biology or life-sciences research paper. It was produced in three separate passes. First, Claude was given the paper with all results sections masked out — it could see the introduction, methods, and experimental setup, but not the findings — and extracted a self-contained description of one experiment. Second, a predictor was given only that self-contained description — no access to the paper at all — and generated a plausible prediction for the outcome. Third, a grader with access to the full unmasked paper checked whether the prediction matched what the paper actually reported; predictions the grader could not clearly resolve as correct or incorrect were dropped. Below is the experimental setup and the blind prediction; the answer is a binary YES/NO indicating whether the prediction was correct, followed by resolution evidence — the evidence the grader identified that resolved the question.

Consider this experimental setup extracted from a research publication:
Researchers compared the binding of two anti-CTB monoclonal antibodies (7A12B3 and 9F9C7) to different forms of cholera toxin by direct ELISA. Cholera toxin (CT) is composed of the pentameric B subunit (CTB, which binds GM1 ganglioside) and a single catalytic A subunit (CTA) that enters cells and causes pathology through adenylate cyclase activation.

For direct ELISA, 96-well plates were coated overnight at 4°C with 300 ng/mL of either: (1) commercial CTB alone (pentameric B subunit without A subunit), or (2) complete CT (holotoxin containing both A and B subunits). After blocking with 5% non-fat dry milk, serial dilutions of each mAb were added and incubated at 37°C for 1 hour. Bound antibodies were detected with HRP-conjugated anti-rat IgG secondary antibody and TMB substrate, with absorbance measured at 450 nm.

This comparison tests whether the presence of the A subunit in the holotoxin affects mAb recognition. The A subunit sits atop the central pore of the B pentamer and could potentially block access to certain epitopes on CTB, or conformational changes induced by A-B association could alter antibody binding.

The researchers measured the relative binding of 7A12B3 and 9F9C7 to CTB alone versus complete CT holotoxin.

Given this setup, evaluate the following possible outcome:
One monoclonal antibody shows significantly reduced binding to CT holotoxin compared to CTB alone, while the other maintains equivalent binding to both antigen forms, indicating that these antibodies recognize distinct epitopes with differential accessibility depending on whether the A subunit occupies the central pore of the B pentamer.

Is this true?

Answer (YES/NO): NO